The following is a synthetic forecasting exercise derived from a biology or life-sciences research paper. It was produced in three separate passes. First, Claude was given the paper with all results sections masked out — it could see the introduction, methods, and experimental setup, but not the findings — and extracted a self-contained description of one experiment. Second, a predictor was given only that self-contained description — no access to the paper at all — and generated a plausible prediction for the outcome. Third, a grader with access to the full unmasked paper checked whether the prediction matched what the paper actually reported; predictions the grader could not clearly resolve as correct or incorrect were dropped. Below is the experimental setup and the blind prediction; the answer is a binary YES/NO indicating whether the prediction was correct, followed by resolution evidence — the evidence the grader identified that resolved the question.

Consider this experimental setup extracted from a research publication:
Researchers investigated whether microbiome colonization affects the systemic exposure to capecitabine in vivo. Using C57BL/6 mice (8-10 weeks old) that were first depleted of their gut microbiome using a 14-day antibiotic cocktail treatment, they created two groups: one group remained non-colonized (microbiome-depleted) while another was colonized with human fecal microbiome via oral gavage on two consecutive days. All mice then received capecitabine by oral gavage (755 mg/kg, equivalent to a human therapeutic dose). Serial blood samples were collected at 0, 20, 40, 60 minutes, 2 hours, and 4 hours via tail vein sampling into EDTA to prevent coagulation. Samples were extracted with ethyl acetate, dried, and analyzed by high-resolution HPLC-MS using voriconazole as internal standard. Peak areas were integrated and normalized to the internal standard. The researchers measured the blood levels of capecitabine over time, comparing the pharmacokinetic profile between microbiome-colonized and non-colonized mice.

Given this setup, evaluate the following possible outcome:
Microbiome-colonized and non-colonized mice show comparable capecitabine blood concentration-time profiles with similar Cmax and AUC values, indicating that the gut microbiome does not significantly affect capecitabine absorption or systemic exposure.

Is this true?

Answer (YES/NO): YES